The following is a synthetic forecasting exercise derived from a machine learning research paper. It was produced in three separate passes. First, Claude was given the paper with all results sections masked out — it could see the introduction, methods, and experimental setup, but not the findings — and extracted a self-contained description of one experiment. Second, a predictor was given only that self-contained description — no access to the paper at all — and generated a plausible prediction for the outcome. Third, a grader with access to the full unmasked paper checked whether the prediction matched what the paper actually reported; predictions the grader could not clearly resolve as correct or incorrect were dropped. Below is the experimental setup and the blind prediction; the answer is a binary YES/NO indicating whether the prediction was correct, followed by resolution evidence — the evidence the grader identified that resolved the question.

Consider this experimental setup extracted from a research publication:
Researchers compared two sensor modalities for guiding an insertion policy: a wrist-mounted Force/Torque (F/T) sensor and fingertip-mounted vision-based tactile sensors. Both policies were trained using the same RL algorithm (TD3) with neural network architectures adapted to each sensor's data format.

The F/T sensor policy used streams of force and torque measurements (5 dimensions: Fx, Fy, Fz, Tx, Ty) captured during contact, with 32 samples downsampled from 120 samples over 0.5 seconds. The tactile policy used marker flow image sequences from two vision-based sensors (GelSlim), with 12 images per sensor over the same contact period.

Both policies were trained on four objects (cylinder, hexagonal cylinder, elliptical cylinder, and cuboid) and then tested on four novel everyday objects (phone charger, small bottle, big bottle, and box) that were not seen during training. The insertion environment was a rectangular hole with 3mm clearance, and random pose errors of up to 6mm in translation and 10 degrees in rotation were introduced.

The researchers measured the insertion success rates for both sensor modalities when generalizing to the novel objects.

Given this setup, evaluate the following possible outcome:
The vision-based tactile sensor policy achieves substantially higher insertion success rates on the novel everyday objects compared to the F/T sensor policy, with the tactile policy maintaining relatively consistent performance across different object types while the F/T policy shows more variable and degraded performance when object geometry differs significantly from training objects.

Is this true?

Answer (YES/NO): NO